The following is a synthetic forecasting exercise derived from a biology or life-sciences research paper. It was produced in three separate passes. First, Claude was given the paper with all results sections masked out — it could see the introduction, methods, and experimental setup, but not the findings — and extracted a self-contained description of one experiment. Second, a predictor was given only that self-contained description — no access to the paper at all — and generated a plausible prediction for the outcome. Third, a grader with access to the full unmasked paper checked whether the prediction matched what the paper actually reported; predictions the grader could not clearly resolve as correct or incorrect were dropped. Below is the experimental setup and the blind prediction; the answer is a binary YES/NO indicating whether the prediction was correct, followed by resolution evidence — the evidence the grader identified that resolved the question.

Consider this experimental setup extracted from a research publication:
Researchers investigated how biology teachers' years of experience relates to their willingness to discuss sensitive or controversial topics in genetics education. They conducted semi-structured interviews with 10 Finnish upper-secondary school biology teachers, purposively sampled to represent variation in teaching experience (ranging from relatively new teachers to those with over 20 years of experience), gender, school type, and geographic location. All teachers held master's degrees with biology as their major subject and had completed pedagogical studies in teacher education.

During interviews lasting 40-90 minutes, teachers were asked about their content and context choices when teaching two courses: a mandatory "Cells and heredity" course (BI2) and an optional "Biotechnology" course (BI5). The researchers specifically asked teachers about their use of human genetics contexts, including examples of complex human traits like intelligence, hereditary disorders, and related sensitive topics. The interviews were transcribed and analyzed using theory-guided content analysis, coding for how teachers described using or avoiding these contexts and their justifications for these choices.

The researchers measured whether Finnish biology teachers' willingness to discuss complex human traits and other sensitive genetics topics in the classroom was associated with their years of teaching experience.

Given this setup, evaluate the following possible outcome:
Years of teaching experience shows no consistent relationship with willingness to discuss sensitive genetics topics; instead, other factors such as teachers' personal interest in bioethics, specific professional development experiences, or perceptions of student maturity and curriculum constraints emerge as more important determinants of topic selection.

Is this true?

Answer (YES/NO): NO